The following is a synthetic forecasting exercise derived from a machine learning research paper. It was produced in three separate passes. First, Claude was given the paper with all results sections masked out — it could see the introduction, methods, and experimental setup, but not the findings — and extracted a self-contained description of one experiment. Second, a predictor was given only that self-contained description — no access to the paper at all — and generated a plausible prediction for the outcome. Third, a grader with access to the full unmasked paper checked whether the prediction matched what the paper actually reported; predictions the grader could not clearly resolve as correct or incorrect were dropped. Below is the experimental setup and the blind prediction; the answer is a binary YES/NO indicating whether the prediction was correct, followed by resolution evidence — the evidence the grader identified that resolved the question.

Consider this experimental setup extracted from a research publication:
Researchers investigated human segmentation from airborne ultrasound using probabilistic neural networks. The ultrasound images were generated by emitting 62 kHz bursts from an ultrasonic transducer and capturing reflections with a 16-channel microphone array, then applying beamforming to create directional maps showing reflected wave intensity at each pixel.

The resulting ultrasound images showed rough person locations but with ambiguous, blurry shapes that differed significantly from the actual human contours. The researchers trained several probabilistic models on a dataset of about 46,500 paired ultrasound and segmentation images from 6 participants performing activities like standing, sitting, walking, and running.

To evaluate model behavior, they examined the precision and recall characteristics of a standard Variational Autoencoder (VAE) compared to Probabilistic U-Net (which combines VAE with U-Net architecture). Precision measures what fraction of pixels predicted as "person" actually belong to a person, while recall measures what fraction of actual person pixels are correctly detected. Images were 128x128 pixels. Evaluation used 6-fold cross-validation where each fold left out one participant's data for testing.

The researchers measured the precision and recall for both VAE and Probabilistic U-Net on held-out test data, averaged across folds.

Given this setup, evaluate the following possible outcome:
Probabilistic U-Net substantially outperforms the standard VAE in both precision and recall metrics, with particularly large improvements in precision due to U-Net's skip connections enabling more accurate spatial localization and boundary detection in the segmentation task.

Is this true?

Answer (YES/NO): NO